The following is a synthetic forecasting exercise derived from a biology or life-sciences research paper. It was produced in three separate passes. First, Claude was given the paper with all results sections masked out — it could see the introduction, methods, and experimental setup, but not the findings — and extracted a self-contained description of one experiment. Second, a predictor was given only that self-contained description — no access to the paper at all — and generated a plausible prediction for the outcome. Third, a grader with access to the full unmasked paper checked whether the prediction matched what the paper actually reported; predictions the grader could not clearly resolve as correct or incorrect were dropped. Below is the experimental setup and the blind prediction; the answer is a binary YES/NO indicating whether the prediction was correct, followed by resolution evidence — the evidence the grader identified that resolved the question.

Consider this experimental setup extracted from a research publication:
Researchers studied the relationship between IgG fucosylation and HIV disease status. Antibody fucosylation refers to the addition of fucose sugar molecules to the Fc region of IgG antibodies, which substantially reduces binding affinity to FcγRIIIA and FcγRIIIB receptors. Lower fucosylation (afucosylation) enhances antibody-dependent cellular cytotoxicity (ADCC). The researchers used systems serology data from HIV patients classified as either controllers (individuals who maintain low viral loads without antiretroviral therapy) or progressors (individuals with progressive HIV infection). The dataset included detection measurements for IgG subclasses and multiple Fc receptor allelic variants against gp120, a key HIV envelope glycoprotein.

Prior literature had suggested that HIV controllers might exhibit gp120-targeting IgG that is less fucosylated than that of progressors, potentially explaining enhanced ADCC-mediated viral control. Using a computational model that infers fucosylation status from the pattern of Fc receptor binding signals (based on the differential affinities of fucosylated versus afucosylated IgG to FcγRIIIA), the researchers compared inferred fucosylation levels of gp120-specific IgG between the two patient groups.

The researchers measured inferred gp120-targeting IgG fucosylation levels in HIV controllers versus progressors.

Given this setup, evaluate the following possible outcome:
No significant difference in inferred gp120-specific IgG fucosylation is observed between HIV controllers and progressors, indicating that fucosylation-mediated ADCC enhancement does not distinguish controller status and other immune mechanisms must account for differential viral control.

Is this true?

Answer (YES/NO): NO